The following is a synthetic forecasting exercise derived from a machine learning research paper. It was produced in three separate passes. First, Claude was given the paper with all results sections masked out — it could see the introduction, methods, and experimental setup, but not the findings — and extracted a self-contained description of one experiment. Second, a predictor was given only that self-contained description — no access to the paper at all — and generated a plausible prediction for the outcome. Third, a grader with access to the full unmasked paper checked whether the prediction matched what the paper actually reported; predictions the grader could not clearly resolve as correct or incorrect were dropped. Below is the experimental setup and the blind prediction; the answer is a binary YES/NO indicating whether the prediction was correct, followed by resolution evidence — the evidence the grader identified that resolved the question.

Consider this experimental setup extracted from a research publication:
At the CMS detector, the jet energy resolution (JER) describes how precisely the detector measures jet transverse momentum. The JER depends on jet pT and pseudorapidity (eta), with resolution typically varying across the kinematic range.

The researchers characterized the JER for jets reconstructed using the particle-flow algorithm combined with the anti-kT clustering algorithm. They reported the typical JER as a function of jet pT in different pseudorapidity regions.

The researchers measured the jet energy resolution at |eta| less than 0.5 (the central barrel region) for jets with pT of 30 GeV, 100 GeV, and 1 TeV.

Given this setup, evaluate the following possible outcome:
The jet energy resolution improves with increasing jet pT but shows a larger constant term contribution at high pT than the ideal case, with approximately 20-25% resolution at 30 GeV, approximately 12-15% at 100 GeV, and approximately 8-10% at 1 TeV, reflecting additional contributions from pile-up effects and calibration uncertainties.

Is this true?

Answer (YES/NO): NO